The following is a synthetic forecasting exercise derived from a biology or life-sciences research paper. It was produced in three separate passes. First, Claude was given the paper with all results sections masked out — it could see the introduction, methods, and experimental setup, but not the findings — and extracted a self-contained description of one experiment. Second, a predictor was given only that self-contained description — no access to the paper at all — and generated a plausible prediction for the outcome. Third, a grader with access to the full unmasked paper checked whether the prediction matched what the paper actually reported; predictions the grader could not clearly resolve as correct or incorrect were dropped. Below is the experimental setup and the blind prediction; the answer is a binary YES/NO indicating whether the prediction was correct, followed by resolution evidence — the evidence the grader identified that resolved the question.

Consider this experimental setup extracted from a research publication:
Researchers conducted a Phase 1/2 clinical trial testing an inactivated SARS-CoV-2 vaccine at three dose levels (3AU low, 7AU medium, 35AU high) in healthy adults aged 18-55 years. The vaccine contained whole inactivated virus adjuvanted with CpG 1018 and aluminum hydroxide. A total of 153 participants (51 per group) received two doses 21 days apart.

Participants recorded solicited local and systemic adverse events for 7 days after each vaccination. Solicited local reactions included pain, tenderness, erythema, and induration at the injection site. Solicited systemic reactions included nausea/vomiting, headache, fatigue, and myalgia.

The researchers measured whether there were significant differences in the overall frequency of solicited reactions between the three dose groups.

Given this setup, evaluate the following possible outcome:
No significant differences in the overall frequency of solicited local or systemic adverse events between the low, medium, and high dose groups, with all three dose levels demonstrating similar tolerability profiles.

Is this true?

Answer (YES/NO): YES